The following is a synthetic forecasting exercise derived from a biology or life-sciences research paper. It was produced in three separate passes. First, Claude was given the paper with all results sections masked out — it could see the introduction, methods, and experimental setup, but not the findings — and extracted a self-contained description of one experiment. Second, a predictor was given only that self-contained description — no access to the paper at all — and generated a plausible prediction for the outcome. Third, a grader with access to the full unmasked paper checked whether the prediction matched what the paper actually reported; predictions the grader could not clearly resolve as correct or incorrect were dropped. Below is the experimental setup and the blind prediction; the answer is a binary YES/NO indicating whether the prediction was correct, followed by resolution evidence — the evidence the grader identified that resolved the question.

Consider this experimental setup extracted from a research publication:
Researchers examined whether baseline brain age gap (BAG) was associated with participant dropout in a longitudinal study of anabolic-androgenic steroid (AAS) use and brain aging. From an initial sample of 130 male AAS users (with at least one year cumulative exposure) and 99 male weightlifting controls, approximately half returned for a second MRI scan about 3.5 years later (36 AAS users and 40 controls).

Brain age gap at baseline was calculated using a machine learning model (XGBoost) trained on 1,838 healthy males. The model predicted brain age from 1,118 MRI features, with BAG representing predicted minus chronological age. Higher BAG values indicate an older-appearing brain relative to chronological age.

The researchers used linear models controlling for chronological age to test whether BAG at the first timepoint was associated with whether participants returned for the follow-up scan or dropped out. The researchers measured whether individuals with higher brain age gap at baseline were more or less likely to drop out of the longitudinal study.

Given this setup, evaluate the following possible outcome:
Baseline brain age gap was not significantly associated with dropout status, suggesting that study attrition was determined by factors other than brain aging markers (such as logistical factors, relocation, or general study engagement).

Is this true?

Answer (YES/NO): NO